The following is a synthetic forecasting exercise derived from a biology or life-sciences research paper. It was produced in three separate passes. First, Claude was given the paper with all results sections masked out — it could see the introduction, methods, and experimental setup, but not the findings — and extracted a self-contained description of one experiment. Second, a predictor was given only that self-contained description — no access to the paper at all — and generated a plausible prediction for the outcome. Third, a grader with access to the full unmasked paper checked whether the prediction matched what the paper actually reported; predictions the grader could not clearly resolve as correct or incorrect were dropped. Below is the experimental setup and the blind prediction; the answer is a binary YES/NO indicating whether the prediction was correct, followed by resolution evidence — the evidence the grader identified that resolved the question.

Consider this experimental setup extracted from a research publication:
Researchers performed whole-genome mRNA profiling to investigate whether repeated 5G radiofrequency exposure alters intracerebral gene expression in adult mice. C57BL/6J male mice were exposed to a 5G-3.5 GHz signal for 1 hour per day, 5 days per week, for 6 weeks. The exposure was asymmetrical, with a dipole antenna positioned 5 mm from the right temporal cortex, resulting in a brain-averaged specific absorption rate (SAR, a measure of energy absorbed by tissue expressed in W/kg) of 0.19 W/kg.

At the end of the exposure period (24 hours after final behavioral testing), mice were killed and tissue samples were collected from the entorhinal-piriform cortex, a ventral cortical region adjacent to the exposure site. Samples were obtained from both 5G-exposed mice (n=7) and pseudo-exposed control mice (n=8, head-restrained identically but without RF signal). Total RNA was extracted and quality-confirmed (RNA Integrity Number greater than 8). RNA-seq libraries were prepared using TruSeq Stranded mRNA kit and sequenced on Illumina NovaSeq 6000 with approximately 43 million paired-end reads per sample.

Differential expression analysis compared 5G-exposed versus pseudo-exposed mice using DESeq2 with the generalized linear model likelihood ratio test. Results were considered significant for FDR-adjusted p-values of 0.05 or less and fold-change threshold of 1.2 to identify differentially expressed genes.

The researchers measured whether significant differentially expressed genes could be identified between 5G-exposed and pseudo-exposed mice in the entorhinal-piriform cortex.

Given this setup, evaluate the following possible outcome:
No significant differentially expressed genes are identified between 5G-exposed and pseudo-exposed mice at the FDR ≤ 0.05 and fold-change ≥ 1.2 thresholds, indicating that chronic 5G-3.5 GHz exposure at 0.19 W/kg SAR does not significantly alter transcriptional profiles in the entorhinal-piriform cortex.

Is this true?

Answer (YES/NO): NO